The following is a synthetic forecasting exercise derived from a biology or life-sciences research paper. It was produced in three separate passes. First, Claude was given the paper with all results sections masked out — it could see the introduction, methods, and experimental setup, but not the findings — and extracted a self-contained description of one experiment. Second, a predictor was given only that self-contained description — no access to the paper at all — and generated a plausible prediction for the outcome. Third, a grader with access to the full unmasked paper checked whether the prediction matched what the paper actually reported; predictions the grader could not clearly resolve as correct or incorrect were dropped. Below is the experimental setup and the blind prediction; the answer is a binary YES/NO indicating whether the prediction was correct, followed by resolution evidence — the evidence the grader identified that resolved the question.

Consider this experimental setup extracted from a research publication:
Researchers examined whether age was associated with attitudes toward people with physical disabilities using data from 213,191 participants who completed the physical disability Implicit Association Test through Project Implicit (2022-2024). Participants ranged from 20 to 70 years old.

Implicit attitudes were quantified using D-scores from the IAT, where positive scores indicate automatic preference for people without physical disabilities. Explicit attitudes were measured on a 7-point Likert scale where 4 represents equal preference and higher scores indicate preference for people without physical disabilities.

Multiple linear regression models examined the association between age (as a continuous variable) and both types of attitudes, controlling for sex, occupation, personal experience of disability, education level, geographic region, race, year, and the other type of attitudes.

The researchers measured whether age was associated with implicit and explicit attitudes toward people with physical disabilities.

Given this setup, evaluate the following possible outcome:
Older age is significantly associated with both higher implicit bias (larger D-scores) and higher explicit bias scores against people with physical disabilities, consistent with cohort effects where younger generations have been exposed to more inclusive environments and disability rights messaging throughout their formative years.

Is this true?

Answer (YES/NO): NO